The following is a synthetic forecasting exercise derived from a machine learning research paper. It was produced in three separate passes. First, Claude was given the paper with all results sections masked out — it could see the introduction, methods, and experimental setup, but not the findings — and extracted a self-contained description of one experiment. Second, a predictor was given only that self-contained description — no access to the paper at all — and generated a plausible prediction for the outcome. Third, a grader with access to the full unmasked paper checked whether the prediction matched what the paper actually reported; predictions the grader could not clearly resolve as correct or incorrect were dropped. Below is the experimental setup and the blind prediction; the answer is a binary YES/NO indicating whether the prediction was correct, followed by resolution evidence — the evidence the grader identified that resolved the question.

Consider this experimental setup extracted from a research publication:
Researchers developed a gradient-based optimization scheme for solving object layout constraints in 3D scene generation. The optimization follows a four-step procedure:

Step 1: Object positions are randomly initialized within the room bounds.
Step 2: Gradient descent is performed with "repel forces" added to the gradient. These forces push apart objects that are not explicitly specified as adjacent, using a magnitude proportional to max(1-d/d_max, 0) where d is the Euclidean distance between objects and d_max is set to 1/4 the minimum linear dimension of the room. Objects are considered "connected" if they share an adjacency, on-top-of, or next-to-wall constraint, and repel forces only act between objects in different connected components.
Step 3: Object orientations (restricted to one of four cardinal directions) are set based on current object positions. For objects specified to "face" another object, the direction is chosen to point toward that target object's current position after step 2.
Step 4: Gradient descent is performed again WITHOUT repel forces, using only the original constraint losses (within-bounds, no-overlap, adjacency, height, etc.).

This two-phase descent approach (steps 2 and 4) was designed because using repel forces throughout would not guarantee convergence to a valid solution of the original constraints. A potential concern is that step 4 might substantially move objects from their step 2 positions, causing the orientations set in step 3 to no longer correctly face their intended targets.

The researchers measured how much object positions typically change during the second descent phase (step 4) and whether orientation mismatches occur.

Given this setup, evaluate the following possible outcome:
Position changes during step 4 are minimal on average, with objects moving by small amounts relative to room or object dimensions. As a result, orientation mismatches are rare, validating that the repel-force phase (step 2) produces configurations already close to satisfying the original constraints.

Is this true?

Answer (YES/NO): YES